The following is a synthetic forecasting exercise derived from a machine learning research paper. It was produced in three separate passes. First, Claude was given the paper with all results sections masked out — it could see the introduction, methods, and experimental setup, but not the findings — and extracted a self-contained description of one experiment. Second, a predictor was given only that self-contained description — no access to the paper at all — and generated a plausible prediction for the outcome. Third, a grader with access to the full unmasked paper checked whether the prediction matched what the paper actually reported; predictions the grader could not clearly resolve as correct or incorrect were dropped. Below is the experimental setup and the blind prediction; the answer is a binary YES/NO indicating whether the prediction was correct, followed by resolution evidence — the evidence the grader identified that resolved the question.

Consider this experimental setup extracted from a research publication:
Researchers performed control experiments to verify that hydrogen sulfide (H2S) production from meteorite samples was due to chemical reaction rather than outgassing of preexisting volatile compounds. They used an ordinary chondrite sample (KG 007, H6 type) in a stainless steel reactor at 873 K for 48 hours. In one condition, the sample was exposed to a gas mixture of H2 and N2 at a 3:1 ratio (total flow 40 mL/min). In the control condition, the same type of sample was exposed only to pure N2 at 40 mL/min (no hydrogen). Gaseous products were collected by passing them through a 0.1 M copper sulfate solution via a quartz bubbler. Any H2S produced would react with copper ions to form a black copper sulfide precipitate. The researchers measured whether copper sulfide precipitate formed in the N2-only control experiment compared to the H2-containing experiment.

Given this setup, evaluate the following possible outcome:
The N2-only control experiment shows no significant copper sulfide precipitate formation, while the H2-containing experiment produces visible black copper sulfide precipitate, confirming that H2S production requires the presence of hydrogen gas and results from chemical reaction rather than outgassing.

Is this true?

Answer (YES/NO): YES